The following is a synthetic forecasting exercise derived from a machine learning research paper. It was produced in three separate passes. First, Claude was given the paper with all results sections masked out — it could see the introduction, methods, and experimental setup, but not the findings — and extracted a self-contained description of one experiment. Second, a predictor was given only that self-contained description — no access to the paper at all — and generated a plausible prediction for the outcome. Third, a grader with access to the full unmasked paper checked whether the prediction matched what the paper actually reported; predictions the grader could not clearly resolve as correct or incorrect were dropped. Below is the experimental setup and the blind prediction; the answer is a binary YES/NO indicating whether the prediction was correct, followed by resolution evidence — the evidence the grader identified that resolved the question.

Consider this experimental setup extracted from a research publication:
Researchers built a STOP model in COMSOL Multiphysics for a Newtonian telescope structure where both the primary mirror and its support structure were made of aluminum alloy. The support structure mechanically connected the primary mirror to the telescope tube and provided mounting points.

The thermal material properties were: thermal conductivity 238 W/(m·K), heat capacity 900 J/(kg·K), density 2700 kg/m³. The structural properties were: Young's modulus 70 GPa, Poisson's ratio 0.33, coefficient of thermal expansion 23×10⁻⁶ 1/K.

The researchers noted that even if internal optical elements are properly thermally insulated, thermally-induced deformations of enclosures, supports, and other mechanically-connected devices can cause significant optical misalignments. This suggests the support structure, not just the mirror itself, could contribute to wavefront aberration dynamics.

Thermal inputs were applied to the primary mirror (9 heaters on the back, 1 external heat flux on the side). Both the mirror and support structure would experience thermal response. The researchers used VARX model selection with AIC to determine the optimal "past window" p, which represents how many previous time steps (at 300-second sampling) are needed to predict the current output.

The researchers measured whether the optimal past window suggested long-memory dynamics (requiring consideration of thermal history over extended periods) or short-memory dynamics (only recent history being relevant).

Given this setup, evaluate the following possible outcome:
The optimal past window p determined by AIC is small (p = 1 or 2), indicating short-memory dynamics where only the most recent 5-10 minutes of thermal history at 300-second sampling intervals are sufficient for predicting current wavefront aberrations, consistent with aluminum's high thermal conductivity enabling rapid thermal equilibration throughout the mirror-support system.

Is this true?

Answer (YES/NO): NO